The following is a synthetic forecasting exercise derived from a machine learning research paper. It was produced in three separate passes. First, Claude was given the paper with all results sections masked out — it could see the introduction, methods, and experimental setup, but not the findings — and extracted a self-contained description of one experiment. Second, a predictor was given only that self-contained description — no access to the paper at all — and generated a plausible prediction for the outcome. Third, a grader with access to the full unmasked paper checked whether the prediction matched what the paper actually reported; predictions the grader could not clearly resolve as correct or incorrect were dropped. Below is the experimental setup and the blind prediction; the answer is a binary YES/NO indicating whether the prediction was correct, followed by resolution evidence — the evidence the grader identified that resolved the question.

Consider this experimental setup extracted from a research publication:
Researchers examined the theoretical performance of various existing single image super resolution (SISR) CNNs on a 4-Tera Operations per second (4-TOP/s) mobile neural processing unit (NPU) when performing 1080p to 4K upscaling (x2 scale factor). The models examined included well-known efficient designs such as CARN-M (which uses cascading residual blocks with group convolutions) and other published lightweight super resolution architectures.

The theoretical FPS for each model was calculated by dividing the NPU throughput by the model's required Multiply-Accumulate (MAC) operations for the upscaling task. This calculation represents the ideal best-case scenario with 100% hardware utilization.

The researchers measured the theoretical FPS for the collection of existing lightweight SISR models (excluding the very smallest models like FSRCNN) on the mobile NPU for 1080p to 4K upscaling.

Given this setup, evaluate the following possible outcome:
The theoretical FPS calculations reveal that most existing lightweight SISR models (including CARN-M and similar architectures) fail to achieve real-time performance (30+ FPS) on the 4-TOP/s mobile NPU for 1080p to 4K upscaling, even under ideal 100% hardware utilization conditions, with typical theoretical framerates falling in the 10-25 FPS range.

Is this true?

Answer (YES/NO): NO